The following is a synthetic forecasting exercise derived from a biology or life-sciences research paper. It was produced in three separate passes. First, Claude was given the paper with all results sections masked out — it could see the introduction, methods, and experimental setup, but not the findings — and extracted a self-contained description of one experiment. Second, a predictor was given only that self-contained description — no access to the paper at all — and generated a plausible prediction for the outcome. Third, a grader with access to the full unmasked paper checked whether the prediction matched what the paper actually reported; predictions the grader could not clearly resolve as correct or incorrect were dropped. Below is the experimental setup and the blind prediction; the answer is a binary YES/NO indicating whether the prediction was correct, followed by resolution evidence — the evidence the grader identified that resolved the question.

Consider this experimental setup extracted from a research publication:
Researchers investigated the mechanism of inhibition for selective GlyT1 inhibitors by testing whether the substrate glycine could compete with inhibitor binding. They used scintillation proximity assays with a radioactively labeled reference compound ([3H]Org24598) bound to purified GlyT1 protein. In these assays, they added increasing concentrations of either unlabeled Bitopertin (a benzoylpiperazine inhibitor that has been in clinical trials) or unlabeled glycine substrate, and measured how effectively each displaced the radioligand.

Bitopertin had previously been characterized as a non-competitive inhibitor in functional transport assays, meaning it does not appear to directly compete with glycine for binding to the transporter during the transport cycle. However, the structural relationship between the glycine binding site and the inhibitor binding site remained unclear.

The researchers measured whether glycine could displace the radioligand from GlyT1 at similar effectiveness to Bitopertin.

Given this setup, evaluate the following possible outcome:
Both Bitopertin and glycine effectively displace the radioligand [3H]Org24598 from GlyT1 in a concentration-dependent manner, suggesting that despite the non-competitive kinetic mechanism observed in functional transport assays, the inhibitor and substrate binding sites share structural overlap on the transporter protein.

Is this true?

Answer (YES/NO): YES